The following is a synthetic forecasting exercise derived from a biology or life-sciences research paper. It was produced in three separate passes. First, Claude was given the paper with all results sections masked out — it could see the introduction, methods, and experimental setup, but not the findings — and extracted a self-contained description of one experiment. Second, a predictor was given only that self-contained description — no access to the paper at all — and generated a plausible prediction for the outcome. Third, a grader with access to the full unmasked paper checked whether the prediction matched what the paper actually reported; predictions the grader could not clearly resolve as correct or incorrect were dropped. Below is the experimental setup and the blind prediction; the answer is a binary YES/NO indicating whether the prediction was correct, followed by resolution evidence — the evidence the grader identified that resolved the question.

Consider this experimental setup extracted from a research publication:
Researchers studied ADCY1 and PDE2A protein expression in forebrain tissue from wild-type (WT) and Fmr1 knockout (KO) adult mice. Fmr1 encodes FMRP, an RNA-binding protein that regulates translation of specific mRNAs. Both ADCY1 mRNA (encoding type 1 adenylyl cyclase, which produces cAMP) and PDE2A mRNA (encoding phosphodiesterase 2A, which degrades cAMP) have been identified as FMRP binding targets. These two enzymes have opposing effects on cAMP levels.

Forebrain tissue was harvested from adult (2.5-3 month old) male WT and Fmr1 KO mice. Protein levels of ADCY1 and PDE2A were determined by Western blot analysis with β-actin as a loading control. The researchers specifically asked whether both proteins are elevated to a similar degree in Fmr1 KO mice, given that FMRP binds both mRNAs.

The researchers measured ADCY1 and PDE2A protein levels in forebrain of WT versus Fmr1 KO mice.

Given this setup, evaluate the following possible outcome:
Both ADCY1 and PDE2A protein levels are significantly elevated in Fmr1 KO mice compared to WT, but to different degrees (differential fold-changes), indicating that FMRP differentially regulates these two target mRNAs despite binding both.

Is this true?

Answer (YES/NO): NO